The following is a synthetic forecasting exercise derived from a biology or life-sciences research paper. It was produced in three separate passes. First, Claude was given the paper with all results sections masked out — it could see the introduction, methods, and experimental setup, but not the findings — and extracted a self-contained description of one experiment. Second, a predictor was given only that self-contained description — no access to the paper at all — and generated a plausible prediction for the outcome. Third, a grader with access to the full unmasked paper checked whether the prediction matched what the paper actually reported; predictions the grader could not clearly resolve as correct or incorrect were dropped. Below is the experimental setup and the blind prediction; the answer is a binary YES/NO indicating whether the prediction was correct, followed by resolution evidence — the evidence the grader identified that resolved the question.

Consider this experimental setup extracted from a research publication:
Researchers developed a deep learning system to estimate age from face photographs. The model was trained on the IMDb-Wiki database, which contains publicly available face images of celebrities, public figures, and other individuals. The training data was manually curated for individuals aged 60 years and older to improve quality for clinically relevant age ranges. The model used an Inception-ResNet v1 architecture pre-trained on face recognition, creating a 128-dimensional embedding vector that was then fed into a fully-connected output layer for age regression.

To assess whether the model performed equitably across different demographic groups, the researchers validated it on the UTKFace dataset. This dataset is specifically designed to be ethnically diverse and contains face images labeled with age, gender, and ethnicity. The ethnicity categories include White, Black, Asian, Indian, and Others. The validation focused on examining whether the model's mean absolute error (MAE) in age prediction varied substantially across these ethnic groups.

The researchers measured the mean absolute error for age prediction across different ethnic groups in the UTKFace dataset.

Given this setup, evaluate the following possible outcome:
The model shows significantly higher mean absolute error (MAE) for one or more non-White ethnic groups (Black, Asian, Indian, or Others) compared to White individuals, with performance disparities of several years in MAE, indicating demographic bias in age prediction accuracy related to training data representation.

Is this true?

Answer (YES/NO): NO